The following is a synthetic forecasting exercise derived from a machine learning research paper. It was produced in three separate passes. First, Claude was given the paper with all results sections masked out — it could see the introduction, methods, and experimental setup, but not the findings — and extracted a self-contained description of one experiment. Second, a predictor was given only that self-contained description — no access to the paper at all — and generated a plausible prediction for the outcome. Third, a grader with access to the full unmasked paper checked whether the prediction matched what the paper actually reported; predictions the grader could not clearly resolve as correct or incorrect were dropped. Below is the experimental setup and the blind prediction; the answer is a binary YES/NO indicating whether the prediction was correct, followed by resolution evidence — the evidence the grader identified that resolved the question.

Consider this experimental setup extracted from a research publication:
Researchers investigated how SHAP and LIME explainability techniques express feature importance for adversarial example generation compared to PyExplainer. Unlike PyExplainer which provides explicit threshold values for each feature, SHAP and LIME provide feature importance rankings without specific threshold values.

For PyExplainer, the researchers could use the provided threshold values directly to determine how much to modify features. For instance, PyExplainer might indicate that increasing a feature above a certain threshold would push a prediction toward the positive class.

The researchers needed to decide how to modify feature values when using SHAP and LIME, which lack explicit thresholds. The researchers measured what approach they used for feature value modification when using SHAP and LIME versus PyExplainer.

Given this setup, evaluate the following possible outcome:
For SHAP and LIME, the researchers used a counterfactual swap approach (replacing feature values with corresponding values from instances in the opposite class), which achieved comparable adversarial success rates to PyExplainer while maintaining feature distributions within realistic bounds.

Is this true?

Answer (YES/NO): NO